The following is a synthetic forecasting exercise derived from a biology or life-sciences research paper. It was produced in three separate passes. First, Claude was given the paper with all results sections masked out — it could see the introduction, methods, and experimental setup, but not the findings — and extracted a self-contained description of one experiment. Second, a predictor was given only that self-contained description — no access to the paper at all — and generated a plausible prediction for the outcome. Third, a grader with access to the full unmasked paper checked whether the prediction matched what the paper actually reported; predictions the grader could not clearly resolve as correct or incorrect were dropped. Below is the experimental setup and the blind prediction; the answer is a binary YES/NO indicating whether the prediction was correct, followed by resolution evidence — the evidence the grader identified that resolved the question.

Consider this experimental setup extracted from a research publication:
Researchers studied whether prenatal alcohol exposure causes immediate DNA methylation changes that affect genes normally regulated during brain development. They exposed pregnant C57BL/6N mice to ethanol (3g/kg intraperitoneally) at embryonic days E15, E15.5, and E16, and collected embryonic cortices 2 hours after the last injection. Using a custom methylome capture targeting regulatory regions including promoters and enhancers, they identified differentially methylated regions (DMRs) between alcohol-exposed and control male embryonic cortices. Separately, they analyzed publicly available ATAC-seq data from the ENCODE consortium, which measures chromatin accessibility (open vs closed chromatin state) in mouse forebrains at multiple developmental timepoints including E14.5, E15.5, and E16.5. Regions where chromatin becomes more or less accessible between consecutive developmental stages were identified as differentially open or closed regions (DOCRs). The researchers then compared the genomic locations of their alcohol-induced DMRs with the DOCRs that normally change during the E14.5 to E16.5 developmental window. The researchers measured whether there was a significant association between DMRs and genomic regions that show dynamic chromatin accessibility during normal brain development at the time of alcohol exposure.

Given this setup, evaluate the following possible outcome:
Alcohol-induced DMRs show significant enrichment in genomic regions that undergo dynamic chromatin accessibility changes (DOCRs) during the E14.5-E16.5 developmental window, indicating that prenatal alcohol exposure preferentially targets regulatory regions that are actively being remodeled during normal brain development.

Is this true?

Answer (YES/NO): YES